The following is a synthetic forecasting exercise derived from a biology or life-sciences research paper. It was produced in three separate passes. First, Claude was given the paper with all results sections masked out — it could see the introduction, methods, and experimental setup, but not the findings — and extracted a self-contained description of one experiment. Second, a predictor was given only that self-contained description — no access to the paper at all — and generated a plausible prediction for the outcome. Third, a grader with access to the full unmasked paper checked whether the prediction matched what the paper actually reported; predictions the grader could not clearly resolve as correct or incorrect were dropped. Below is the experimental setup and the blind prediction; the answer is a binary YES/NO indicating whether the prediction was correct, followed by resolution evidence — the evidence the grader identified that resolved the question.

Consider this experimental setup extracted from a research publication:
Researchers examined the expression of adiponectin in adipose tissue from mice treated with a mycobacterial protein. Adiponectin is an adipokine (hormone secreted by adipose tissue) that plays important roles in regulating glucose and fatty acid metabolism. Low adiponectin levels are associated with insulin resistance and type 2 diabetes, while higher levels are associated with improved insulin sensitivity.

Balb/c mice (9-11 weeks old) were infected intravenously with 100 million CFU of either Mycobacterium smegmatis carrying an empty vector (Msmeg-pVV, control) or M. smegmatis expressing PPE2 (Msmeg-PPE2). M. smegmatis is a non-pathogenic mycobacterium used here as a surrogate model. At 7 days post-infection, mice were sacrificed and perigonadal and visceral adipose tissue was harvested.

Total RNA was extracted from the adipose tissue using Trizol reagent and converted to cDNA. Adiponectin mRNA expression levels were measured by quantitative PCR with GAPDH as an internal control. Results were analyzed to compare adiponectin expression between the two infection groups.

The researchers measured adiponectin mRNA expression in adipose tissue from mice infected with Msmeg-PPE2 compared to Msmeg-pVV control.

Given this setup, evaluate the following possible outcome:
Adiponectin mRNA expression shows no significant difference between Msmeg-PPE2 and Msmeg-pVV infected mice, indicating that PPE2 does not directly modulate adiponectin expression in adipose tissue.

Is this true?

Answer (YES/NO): NO